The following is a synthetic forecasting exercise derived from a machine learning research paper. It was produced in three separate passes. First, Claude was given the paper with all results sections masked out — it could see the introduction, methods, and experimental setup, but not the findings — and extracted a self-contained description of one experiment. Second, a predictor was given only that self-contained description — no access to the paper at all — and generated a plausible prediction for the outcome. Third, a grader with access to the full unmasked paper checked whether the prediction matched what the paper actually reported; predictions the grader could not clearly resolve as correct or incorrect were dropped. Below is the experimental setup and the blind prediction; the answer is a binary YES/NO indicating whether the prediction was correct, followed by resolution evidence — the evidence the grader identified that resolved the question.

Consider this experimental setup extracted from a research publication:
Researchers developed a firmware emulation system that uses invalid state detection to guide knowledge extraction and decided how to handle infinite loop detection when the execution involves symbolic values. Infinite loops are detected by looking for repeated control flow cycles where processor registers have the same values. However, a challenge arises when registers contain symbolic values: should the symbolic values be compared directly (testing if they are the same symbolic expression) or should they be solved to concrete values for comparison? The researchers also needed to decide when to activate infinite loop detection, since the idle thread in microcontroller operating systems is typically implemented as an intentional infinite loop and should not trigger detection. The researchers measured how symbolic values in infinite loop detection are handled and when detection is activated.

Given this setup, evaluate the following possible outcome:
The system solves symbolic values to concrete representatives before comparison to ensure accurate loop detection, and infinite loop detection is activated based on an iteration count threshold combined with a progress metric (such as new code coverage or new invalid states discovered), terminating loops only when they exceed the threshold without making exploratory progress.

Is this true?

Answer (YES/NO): NO